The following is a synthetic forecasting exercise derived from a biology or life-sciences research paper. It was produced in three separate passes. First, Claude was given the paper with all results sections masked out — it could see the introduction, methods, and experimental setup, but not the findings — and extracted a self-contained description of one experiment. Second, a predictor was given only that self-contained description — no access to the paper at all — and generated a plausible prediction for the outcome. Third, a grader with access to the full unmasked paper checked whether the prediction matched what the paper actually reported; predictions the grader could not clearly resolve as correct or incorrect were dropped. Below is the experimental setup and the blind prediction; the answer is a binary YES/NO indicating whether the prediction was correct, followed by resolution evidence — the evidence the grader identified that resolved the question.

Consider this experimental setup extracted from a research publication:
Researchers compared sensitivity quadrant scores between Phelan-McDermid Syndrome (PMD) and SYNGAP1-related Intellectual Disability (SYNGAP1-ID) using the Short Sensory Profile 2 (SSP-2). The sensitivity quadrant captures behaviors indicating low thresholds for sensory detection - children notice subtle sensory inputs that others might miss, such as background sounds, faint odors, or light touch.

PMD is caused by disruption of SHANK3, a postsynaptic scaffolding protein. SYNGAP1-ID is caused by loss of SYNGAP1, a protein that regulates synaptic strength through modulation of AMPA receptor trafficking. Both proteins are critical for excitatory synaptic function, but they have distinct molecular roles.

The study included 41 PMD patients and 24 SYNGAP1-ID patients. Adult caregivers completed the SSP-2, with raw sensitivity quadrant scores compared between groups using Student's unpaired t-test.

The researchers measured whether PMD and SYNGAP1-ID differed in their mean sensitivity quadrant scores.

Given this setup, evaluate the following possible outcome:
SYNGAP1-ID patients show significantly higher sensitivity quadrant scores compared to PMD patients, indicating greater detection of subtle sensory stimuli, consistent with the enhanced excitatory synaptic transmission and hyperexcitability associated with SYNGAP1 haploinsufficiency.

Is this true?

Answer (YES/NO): NO